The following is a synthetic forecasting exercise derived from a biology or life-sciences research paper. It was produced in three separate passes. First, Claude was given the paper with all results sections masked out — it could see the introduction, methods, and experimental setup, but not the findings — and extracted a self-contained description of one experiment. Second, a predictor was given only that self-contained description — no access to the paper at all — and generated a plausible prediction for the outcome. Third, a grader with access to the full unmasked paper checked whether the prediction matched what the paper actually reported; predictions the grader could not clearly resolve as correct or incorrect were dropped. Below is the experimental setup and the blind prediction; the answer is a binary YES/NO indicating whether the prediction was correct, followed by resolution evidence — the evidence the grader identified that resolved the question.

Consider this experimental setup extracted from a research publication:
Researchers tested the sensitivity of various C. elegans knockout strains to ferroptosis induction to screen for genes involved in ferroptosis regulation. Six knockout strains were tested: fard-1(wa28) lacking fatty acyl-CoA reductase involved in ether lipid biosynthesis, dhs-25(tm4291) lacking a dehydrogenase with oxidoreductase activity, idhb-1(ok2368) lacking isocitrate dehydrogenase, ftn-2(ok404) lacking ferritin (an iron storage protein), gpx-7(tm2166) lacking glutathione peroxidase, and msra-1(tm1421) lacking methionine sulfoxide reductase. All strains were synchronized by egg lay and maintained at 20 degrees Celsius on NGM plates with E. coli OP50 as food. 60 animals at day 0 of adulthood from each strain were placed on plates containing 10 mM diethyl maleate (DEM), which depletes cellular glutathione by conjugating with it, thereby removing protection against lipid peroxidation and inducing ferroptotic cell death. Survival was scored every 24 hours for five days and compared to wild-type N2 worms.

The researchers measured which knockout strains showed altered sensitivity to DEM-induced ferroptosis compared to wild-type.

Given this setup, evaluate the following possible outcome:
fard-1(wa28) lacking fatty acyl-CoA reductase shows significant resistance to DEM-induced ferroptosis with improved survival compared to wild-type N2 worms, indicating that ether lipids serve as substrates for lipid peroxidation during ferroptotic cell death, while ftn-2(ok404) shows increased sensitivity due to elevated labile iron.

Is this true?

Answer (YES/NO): NO